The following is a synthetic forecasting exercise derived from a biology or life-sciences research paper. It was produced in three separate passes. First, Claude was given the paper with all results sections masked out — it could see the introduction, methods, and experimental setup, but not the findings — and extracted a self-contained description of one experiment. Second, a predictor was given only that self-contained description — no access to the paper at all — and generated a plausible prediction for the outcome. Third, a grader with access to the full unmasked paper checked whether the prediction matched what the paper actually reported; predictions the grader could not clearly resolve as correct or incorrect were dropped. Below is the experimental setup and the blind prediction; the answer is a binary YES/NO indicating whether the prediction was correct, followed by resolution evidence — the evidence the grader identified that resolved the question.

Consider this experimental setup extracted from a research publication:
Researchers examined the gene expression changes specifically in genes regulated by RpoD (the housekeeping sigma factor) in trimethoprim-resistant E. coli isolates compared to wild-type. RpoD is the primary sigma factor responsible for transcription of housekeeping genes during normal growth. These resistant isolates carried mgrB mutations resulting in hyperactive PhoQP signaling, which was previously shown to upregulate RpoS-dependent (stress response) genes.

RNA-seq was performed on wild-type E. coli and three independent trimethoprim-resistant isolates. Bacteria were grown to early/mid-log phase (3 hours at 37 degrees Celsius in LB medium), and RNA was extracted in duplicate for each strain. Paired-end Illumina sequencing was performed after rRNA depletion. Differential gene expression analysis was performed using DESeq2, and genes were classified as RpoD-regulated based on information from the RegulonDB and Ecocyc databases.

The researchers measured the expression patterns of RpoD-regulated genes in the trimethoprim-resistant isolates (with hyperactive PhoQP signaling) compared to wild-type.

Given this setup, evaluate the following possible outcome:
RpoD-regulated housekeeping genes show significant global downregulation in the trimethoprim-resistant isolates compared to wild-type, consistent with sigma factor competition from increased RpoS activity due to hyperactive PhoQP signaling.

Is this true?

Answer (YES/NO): YES